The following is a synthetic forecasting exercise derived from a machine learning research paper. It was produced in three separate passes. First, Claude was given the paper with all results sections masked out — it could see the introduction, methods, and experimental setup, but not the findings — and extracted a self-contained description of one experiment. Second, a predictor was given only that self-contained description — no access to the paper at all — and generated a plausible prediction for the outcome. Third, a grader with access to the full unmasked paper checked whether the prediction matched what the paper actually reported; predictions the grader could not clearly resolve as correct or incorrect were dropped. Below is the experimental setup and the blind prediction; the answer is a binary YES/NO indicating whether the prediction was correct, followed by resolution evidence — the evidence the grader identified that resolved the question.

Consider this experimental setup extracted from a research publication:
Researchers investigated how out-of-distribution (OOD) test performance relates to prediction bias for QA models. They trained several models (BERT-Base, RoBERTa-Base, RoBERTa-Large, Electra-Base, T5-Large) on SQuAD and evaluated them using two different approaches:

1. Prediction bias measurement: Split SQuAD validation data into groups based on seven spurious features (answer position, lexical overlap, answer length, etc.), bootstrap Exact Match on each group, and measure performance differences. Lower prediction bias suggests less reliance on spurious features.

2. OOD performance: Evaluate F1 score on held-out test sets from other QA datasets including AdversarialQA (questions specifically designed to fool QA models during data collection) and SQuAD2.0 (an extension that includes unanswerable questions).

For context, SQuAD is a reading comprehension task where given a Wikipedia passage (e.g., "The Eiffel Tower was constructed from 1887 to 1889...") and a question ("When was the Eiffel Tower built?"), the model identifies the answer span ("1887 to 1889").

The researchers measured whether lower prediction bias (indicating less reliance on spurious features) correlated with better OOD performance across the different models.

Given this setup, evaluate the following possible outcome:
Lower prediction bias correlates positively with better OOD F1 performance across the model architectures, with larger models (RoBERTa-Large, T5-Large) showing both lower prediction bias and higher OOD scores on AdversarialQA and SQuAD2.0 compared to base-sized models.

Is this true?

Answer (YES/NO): NO